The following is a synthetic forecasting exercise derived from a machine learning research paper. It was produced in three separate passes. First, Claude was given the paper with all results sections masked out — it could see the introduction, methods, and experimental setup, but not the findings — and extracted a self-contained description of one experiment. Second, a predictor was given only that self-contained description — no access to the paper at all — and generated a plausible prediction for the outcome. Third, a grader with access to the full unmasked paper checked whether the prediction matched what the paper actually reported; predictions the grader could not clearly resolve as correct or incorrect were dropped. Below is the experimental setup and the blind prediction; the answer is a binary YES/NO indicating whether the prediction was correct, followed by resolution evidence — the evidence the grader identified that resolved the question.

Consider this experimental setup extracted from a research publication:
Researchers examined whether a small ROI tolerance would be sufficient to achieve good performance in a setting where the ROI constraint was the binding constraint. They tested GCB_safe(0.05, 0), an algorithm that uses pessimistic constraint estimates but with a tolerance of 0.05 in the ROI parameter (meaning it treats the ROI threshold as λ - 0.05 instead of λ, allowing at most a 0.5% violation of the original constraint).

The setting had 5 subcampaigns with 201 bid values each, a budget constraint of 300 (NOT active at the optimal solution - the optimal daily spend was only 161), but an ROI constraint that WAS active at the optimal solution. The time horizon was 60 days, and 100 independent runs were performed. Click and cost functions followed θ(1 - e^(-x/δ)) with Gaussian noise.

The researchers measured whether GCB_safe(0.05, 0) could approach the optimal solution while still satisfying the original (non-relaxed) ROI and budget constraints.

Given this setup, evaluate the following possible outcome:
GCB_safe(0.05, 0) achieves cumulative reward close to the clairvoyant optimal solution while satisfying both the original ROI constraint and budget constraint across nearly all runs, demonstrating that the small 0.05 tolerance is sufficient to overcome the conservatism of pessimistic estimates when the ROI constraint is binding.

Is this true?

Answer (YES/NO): YES